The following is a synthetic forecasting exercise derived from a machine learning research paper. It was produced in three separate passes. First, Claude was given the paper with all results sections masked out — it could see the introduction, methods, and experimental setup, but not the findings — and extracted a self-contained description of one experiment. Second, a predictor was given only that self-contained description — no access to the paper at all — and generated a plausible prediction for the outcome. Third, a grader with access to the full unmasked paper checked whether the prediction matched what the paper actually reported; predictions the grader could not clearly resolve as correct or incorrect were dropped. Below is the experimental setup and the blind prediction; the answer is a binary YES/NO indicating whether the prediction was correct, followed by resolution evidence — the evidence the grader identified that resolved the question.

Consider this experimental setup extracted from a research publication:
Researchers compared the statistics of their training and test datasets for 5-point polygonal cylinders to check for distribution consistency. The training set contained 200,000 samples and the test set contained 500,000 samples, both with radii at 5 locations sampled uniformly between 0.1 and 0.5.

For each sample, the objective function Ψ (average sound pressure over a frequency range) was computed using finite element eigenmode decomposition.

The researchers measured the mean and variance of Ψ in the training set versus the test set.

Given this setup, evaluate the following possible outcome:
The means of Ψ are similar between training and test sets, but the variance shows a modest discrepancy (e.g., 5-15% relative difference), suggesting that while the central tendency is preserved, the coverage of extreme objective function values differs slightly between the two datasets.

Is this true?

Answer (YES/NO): NO